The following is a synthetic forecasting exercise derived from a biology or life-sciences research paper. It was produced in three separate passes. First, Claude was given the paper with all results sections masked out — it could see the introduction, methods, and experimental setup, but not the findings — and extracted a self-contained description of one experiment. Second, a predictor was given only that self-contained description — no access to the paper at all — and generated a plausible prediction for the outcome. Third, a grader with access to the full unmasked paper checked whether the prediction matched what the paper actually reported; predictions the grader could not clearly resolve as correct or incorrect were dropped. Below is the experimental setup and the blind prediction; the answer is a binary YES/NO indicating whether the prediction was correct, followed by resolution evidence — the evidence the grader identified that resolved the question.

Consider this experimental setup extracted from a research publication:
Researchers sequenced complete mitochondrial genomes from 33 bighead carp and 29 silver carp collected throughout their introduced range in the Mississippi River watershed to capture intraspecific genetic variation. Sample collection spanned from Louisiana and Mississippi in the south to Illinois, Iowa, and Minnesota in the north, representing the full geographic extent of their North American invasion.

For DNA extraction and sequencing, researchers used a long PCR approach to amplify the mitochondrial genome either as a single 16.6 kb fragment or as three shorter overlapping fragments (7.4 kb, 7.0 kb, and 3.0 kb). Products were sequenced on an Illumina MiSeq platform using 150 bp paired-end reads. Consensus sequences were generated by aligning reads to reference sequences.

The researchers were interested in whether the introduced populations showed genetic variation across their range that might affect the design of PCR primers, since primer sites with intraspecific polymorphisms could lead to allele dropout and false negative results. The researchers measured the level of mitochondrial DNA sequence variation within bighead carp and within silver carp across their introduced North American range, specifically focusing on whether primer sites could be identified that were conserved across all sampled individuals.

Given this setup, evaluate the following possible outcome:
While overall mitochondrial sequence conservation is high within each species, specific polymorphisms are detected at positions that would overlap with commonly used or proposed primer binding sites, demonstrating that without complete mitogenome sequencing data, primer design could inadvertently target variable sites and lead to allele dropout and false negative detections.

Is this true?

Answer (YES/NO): NO